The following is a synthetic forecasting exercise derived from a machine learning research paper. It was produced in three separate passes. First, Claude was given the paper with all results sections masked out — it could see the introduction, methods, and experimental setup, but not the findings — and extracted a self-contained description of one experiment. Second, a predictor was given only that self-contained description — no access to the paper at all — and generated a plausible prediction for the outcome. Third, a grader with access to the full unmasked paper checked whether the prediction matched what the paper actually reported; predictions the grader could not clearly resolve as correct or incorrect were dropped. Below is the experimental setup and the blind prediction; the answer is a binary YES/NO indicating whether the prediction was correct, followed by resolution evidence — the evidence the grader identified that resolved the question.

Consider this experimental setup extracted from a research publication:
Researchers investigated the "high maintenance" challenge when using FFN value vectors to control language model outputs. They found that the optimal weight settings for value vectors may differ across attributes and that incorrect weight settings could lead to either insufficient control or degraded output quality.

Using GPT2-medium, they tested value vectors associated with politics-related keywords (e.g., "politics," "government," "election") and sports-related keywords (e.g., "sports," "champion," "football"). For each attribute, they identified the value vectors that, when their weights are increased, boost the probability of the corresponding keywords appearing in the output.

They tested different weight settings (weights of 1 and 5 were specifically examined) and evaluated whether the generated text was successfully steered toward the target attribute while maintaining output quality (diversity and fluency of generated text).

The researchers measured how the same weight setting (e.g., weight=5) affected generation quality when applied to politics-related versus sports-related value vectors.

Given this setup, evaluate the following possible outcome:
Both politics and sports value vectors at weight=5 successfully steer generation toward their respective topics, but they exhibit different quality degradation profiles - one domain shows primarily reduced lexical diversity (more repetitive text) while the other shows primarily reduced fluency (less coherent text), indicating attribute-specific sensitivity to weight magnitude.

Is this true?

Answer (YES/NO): NO